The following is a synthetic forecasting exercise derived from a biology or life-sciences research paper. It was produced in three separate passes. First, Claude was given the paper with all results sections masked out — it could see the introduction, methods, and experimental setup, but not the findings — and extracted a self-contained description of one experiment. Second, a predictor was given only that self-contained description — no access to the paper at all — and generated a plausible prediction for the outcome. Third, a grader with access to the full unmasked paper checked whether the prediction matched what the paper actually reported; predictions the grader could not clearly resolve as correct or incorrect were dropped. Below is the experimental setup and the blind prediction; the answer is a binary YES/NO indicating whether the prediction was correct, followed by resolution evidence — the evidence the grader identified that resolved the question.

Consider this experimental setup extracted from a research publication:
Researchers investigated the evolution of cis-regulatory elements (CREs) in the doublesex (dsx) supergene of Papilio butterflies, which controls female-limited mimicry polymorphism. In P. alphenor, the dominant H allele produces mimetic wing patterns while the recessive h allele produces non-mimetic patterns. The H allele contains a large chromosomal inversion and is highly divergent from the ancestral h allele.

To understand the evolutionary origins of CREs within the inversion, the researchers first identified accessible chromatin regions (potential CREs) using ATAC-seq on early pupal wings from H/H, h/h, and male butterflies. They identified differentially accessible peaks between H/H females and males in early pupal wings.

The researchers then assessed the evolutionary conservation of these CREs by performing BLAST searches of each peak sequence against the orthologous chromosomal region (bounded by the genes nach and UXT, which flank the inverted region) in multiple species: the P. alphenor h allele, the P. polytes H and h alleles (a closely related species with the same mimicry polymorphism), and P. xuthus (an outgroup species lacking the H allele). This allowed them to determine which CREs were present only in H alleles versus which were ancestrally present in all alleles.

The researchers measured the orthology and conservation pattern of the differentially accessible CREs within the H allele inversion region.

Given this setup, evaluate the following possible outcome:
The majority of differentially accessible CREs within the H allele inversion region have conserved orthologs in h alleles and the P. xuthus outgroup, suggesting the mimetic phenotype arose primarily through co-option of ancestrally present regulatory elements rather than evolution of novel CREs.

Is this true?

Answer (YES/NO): NO